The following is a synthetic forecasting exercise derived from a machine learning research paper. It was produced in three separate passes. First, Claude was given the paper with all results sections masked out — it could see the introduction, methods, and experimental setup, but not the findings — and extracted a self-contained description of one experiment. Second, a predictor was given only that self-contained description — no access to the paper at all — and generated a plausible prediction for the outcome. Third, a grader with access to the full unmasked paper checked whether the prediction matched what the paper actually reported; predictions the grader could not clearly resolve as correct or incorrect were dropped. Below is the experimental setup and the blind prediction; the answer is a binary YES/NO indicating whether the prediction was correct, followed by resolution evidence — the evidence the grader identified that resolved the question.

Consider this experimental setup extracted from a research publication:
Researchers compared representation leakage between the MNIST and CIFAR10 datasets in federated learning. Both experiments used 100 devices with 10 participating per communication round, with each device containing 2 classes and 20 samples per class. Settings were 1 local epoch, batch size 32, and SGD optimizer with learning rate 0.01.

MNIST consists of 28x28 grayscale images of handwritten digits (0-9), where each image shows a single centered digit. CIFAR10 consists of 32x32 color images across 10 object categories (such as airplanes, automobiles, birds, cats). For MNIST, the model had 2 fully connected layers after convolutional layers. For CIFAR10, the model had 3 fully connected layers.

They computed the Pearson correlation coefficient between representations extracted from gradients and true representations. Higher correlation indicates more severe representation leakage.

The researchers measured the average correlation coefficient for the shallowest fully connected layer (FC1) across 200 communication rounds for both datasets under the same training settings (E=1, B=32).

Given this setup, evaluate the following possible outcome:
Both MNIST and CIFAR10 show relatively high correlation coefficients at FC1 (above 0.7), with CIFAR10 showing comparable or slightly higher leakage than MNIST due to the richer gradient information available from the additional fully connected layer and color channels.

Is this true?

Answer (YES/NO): YES